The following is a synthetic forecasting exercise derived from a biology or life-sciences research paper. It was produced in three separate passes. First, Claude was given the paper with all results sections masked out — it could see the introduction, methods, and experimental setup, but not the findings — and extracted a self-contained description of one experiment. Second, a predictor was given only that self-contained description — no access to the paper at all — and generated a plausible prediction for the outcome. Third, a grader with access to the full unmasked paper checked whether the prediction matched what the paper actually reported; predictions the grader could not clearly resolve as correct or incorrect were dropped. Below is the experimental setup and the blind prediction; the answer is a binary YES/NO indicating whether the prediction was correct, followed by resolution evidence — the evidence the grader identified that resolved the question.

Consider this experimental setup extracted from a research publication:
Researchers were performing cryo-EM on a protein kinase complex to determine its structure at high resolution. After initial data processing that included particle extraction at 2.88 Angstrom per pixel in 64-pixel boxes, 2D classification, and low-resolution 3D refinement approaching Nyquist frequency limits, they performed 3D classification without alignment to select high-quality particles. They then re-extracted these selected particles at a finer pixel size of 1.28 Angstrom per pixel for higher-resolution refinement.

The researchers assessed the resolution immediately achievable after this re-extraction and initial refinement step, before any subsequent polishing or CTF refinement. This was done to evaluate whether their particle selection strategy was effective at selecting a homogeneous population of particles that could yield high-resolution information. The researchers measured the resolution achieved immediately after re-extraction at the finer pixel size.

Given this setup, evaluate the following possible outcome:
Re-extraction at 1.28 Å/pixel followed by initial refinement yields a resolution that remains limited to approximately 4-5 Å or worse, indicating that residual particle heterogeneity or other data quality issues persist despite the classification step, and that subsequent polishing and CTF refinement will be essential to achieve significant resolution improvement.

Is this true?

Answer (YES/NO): NO